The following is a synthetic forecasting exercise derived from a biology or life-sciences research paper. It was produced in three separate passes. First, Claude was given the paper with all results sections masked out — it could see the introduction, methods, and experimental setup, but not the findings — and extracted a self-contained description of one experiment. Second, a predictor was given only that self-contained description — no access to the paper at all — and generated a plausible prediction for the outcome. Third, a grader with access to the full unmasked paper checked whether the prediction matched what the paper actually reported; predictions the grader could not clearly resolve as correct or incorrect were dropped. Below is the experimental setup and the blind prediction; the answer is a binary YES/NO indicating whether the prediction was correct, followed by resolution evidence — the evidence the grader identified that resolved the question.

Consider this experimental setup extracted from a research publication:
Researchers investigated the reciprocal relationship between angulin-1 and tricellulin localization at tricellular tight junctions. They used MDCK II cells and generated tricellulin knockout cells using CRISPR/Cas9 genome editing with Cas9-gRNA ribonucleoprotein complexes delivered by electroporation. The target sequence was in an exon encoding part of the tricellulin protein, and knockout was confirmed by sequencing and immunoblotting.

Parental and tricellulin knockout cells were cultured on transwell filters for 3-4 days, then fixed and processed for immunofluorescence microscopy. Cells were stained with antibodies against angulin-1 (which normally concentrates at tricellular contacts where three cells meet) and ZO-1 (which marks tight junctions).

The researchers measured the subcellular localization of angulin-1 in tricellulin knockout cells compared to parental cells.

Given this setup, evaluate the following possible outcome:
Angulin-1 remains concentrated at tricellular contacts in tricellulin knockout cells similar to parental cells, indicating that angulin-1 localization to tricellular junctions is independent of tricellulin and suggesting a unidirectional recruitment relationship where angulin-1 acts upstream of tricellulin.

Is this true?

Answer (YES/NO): YES